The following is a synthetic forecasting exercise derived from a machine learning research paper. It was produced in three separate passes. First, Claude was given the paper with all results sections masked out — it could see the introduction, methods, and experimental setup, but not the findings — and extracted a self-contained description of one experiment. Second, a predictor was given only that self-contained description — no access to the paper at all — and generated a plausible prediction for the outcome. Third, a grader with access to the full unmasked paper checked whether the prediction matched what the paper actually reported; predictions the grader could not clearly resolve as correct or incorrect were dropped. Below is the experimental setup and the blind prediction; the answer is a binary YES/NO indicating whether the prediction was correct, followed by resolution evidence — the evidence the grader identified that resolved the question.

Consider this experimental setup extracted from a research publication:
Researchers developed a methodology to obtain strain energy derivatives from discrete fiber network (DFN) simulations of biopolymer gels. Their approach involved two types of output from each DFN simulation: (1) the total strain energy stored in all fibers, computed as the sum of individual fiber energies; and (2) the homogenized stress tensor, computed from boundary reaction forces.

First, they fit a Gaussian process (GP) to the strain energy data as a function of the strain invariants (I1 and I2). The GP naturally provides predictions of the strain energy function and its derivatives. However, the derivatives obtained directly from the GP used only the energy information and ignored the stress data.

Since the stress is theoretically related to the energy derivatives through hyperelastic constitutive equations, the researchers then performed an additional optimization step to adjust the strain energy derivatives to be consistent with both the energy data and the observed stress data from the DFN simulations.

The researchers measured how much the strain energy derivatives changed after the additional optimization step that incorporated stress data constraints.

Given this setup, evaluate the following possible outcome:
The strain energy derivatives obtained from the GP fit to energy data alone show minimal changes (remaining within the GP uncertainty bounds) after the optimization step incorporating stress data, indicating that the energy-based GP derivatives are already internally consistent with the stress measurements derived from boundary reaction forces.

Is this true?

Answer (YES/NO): YES